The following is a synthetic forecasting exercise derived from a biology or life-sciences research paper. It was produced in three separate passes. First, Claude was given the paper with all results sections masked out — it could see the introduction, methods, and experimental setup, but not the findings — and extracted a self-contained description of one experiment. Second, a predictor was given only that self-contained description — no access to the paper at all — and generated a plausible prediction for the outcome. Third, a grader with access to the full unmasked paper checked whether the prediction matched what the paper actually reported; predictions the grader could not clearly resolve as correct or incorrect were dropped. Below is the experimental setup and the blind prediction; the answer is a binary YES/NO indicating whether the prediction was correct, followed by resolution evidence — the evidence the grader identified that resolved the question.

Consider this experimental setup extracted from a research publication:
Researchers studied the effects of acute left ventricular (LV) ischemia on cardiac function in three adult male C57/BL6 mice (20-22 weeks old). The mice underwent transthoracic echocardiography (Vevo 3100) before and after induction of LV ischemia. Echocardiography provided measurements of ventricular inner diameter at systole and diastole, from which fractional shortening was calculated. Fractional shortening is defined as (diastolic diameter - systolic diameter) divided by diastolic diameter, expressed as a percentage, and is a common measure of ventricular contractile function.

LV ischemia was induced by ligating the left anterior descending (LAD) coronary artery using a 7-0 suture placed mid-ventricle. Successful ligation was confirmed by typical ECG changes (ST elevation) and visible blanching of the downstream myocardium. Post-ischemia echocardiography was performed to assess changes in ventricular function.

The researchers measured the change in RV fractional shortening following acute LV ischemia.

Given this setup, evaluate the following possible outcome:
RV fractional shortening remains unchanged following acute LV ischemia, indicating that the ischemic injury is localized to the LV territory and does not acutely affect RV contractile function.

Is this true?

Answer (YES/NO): YES